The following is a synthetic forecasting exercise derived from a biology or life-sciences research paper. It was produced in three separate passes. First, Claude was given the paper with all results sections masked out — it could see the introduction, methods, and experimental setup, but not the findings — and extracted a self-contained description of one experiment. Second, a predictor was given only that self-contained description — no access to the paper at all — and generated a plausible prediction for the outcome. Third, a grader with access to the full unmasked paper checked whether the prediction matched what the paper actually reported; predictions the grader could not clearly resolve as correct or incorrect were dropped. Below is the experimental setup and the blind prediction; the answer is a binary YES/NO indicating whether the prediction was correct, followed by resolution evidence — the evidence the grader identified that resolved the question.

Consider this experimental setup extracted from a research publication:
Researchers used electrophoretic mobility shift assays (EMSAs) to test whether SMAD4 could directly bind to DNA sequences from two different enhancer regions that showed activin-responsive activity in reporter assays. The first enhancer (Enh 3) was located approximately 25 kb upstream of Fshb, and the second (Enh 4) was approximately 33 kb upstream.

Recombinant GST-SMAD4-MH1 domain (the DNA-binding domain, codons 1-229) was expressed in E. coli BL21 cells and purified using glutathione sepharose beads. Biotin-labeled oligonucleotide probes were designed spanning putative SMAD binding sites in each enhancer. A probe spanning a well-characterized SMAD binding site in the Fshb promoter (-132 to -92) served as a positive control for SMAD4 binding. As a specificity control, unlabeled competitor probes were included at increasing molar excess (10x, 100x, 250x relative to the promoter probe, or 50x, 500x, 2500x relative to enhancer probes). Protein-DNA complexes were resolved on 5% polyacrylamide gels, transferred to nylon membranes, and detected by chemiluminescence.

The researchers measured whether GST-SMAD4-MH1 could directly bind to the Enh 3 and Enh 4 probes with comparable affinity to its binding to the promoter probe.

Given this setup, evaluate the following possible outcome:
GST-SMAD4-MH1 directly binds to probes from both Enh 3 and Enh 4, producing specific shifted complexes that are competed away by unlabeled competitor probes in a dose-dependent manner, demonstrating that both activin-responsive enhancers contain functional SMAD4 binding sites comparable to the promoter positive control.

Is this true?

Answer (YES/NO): NO